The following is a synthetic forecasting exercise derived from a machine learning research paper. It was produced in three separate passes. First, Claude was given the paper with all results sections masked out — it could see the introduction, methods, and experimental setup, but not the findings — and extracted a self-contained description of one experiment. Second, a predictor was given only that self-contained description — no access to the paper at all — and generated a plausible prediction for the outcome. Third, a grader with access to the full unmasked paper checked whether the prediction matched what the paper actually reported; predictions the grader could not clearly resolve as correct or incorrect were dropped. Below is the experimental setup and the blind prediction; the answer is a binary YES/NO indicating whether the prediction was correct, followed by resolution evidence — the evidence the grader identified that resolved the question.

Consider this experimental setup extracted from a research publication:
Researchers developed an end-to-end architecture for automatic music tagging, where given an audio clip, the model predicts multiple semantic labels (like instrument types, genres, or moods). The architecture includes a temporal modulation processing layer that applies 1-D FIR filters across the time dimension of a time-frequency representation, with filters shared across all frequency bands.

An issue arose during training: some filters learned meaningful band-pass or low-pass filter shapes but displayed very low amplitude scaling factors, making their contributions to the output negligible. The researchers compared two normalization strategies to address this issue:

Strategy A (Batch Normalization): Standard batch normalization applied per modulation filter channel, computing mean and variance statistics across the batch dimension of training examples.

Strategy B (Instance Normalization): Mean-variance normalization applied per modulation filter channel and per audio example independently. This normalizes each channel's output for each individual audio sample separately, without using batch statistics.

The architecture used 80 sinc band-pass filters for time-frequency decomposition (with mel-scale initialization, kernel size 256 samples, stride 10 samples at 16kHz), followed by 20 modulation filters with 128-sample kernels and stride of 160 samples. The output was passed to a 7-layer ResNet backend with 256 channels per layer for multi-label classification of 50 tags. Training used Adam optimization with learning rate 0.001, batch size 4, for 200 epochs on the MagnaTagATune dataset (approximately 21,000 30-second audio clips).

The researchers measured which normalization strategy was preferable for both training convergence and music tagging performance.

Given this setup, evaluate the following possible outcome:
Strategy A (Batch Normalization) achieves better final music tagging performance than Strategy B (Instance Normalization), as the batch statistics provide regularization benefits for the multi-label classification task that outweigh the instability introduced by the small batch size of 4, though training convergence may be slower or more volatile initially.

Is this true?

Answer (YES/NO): NO